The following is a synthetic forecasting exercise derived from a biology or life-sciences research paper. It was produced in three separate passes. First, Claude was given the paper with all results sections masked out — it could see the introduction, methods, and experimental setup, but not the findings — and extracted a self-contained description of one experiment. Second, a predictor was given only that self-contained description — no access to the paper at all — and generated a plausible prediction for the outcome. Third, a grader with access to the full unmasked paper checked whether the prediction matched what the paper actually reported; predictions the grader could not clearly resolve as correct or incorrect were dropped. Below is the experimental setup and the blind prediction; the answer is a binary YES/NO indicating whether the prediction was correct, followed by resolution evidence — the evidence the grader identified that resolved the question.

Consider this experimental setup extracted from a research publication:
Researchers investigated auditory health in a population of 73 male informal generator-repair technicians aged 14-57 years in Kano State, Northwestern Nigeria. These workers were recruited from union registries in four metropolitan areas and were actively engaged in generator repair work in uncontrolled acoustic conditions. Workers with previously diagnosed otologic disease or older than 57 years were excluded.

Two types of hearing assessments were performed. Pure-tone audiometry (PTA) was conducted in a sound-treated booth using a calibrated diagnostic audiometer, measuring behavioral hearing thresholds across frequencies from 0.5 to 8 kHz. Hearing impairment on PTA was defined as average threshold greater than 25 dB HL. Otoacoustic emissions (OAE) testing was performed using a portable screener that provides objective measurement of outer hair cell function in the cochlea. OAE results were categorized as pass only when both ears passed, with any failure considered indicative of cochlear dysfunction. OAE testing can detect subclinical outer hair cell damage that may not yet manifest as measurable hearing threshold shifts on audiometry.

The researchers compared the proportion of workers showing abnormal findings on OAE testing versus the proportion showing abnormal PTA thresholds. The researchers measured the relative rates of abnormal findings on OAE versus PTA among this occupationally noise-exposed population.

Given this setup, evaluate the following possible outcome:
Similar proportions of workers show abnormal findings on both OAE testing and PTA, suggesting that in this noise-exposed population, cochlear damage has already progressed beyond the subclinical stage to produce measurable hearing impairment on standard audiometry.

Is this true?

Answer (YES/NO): NO